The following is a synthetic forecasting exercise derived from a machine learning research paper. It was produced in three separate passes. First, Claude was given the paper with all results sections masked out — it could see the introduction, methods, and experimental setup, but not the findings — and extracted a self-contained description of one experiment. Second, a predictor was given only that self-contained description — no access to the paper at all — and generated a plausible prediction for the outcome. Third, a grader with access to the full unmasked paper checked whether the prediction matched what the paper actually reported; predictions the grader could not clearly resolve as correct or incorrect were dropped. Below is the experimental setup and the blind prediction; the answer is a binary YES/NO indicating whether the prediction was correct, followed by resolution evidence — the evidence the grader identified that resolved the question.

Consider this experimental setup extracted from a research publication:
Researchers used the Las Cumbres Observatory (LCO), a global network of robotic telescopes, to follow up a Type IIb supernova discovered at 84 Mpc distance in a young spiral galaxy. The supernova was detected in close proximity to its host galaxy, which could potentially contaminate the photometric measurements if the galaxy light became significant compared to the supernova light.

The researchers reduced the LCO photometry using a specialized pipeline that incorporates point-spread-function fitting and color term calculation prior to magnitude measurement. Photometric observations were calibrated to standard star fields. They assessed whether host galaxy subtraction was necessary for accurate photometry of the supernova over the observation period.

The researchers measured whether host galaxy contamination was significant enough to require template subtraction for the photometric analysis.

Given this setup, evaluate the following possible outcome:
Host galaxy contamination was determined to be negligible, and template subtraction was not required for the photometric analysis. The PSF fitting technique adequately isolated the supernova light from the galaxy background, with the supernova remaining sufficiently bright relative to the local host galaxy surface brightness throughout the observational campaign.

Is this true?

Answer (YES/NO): NO